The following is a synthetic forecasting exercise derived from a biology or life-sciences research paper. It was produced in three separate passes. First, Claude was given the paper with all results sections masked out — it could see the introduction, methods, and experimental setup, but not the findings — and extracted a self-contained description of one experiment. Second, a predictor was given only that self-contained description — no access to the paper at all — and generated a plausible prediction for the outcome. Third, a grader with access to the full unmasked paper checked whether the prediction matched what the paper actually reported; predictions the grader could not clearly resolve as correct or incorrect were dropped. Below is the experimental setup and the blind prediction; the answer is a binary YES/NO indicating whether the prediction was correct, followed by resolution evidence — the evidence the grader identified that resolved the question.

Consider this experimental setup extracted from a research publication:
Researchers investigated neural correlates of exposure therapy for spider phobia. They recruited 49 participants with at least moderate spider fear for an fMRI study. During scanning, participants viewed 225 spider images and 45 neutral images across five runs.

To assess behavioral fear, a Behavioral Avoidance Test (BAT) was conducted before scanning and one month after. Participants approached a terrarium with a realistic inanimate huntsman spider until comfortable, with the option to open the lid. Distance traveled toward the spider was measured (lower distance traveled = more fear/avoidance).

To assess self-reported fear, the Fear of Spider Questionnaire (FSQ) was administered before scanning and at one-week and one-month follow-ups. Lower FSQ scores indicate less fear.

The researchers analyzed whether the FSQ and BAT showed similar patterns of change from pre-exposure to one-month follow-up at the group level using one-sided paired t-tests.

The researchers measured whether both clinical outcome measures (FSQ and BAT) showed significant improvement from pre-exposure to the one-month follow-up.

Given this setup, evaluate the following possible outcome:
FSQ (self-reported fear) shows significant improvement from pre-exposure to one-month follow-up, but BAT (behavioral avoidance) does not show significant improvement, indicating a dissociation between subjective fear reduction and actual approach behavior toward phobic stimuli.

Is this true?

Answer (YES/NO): NO